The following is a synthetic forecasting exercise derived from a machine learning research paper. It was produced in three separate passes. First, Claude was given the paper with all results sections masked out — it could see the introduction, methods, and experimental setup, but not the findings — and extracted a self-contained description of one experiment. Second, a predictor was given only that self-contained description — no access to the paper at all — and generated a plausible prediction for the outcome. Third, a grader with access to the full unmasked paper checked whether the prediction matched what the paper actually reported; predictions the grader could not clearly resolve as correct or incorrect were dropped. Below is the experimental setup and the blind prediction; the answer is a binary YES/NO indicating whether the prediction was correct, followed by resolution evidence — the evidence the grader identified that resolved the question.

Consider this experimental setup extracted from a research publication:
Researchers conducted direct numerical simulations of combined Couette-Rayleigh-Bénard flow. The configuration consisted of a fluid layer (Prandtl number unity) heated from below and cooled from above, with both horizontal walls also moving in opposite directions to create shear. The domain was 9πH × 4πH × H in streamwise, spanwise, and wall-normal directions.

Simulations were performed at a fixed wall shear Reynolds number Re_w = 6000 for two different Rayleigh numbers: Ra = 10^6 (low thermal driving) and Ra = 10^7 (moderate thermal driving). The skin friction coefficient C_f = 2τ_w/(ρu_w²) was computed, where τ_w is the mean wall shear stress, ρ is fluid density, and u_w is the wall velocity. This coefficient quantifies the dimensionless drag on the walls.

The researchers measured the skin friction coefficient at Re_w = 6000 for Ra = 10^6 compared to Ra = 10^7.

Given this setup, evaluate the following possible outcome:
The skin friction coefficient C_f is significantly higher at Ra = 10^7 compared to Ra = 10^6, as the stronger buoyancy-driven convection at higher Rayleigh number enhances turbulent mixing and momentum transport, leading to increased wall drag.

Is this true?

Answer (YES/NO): YES